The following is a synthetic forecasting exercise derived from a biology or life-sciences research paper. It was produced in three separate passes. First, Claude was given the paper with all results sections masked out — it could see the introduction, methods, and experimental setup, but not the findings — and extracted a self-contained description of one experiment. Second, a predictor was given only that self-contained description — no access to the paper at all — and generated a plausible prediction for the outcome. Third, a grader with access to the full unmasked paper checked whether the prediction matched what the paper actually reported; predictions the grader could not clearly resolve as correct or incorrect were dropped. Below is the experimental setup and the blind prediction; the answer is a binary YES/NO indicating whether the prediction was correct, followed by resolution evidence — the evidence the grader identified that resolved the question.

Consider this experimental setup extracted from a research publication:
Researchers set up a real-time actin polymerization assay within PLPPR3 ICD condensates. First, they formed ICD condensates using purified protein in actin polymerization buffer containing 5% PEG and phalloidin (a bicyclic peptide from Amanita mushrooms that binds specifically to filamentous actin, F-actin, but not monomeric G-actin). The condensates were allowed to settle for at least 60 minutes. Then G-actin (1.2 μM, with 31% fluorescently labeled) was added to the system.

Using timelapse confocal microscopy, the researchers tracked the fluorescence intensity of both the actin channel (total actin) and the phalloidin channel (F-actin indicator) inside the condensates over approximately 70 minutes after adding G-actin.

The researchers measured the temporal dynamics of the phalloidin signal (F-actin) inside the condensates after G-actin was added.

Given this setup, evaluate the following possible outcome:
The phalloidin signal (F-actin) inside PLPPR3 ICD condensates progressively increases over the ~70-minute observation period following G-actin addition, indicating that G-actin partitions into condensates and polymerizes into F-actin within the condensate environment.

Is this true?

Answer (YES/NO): YES